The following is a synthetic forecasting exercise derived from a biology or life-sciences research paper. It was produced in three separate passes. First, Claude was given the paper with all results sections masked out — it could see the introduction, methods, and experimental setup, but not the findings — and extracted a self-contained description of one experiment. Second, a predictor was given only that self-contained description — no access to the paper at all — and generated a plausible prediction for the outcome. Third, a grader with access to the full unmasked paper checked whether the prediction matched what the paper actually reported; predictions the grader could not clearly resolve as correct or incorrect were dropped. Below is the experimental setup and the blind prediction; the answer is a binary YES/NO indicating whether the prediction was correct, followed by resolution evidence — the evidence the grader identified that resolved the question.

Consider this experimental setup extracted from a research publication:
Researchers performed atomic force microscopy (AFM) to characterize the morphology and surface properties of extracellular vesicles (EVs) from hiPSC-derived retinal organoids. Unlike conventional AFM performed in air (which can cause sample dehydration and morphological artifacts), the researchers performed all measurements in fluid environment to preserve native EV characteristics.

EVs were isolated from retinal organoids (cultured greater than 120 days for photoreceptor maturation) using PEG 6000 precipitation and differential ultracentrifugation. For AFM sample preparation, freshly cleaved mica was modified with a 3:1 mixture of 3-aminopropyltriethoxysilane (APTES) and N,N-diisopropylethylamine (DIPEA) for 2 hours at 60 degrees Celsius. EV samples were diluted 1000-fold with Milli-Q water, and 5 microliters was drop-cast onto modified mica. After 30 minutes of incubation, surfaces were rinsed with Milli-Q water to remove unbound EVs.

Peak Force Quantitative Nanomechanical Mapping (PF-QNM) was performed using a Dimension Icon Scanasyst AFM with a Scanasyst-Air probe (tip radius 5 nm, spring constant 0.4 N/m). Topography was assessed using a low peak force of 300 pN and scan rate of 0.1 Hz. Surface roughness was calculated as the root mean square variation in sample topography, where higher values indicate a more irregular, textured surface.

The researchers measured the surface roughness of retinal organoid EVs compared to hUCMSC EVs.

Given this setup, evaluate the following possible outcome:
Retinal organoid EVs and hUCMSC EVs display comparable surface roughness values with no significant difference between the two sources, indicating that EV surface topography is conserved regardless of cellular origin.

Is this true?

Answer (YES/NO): NO